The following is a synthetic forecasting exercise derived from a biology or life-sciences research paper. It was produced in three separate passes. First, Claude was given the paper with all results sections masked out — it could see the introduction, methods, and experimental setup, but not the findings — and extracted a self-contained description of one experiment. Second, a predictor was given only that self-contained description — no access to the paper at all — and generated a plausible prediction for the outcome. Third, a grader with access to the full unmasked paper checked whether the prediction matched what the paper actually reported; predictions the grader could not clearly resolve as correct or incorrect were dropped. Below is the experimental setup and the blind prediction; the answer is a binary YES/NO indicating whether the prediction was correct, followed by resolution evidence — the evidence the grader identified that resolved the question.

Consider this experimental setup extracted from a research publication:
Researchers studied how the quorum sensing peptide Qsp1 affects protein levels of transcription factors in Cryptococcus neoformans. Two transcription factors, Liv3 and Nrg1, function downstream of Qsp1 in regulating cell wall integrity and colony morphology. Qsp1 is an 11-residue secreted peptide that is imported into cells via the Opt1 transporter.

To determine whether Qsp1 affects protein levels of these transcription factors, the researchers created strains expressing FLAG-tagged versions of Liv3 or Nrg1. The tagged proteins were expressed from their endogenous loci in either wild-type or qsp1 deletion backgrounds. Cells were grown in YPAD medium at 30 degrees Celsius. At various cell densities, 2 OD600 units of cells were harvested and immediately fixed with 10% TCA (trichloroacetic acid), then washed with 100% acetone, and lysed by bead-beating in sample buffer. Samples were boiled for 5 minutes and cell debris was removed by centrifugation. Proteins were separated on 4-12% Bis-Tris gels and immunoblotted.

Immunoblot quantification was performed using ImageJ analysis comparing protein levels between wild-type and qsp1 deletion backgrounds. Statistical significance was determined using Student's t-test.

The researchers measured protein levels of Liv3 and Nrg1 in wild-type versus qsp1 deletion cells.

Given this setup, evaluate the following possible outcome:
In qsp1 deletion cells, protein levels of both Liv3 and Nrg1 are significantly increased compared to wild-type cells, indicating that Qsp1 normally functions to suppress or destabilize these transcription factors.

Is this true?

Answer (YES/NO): YES